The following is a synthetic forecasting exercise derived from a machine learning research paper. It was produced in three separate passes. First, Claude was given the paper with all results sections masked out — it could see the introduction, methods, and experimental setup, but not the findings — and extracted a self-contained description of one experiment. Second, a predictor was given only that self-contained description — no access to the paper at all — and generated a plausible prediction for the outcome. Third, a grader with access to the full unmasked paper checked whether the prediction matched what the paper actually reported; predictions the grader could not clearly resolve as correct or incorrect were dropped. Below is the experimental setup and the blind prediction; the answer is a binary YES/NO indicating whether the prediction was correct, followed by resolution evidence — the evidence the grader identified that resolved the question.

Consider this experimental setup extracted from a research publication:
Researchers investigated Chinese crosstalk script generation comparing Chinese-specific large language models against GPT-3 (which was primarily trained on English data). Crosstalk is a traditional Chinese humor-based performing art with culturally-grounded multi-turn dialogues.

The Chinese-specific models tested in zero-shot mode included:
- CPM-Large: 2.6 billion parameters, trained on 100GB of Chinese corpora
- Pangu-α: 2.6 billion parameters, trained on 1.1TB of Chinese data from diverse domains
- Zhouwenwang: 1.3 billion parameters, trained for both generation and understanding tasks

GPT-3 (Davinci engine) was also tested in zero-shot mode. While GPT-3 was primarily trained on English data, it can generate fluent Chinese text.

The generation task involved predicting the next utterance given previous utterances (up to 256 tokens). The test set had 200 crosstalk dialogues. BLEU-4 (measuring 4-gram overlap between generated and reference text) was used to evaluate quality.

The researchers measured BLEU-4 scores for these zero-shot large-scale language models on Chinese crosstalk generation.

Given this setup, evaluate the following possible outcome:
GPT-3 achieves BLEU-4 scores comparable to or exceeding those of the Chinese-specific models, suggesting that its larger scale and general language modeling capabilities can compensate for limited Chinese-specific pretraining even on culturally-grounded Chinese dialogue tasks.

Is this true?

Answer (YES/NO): YES